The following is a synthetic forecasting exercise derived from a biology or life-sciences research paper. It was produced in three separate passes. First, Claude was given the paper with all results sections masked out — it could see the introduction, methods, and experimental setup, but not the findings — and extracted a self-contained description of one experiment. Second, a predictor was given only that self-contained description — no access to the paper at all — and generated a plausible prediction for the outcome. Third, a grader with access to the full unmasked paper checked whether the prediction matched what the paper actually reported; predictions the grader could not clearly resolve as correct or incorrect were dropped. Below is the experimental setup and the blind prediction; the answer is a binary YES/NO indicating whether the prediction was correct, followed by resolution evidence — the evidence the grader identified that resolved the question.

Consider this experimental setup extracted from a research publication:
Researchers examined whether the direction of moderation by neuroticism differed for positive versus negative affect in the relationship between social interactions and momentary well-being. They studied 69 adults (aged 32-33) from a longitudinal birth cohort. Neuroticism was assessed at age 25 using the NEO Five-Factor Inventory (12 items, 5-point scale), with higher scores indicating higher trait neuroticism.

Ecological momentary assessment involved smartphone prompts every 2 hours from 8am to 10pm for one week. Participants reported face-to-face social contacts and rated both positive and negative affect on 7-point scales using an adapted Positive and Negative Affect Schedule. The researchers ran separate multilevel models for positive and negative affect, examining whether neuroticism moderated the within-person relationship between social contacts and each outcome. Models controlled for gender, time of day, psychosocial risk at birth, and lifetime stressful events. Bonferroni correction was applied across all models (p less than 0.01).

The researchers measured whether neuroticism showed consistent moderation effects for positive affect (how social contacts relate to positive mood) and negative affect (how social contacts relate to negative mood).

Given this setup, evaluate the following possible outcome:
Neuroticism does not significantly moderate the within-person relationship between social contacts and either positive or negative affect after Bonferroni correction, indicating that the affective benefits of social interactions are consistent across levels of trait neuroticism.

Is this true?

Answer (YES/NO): NO